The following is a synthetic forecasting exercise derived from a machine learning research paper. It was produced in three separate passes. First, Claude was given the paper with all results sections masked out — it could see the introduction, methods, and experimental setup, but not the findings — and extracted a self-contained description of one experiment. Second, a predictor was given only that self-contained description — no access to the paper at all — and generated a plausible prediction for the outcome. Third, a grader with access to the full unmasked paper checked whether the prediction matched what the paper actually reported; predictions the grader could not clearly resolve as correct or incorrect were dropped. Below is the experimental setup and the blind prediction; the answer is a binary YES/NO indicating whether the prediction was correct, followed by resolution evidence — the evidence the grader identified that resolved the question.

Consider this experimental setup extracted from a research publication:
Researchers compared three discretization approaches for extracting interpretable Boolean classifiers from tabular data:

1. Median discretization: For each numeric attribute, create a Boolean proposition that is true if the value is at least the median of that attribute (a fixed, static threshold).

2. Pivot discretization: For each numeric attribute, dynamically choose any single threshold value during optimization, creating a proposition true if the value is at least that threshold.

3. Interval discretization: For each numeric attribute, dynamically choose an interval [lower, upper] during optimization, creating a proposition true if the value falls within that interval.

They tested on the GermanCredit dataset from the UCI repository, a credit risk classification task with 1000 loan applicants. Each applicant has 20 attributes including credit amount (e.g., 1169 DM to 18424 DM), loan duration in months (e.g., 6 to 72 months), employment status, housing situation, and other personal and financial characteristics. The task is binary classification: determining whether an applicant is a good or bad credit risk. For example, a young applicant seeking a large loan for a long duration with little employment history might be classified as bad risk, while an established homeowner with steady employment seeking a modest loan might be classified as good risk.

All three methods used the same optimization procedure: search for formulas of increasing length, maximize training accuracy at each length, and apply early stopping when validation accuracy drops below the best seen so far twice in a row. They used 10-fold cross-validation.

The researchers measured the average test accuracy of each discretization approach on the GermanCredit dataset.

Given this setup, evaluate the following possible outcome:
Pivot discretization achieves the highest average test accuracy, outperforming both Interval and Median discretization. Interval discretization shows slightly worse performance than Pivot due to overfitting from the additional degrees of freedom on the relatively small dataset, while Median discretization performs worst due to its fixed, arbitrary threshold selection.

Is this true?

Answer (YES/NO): NO